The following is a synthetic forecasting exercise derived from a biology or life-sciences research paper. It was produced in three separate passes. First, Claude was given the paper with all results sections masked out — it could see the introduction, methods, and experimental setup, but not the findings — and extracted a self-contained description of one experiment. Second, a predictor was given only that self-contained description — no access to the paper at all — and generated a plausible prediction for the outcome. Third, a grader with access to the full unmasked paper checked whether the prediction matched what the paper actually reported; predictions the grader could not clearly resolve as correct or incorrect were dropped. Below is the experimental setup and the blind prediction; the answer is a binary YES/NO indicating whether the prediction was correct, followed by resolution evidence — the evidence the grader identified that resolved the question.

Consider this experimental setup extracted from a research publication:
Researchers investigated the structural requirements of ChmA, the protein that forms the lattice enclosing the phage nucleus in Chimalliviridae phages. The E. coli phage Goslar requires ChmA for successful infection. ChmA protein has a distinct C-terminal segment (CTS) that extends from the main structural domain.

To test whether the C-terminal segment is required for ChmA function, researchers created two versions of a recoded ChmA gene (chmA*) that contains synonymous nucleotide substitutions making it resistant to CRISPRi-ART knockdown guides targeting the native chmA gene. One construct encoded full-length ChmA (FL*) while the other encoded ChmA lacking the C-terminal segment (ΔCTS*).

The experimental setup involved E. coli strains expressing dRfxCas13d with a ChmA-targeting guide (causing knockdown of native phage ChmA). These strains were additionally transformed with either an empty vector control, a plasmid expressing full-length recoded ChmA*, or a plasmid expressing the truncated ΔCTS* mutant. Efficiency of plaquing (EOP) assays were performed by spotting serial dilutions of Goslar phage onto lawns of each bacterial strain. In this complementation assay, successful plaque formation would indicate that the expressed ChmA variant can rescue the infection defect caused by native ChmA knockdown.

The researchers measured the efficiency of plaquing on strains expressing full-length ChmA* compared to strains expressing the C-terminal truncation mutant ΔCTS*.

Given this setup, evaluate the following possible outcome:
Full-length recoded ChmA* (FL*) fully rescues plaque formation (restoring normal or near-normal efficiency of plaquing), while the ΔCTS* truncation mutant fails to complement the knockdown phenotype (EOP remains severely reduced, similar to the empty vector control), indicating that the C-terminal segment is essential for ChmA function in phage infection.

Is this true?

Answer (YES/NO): NO